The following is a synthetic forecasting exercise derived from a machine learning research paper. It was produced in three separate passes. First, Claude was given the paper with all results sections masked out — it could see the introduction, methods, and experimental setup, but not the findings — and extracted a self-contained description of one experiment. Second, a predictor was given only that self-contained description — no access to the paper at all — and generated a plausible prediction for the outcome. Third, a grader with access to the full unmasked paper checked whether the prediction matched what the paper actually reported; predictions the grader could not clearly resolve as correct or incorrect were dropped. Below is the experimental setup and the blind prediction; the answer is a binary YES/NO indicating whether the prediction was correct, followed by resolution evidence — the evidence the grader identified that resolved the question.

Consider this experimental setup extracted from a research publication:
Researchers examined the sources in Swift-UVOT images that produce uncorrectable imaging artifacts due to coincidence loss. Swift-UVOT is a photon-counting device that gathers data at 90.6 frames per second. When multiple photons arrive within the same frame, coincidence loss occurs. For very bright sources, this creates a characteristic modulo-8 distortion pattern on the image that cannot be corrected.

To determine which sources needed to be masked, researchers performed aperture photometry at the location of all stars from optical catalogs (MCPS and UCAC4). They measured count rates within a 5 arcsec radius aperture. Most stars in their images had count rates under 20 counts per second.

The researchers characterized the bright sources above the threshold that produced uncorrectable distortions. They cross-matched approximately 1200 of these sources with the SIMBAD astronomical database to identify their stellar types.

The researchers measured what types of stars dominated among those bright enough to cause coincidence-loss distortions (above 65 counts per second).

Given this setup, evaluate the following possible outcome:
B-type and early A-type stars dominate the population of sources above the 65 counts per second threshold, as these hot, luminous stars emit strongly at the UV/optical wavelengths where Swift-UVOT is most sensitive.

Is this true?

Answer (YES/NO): NO